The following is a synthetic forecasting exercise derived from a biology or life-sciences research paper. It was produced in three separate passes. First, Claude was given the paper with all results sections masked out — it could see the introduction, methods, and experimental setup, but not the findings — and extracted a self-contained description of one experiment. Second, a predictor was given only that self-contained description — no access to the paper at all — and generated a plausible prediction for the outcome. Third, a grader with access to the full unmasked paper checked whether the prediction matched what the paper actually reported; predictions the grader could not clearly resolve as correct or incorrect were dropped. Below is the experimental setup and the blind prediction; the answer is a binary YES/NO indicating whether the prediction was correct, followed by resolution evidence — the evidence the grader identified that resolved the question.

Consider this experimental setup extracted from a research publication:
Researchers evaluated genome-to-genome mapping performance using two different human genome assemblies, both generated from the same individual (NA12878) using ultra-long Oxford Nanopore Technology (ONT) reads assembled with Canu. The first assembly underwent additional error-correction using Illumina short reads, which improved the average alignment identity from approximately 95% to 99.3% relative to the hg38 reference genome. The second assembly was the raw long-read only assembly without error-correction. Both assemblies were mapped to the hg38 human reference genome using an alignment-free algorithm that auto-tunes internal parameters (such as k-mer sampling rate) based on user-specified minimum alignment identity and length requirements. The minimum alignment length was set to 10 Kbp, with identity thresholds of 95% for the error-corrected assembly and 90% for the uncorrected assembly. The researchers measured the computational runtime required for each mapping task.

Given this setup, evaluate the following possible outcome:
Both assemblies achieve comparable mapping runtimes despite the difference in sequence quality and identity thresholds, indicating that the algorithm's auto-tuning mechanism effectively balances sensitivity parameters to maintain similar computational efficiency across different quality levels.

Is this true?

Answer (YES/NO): NO